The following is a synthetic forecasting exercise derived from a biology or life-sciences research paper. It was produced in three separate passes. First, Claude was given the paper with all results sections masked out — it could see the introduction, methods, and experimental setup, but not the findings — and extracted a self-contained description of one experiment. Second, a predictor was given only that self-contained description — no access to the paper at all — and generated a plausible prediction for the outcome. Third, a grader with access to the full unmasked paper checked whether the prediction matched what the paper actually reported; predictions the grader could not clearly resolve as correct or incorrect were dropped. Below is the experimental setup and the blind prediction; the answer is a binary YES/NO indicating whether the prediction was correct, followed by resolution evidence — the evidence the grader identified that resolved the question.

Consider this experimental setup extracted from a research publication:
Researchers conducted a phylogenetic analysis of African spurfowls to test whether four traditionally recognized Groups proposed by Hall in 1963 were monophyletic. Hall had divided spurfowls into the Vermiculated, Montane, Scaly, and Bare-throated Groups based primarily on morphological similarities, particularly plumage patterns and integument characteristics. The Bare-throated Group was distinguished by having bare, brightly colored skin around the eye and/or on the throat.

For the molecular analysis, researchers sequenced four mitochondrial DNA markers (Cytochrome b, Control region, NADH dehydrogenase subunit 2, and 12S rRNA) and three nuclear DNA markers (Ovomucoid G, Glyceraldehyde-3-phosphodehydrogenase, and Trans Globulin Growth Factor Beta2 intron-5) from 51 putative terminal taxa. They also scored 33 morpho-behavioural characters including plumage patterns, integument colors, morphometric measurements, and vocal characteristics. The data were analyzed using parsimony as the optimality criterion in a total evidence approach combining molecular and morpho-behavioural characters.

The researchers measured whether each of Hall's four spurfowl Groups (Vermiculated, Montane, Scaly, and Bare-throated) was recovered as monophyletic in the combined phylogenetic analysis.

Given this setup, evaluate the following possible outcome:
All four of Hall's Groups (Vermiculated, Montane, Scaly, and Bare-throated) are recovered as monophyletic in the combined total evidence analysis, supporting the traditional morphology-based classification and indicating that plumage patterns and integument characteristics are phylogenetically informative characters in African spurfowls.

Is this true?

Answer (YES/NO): NO